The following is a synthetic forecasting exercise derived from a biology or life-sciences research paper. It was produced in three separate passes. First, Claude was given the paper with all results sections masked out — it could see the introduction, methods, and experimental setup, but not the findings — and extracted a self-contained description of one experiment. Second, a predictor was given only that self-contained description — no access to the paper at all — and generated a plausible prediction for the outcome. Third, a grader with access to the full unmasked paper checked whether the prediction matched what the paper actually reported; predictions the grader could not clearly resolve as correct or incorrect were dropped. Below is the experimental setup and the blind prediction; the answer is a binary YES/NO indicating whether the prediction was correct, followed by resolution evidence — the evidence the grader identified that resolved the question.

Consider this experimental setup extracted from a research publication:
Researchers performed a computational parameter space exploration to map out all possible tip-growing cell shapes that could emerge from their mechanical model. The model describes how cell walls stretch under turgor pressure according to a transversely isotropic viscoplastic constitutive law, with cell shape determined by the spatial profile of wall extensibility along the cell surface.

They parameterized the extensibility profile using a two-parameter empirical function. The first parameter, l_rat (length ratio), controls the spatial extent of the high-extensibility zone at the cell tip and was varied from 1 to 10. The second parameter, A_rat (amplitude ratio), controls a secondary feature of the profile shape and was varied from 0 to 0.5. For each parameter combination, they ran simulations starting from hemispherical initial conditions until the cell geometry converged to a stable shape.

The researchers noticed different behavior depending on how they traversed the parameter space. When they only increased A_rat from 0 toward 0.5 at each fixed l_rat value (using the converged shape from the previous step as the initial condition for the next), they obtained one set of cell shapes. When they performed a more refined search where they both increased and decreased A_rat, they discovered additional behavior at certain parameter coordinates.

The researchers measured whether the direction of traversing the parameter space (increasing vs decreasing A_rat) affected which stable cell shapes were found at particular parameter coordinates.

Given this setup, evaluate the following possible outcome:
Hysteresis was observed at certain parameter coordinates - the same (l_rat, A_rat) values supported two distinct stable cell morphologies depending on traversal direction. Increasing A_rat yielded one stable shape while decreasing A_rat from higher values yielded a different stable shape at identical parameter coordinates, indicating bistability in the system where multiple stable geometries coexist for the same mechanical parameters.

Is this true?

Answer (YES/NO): YES